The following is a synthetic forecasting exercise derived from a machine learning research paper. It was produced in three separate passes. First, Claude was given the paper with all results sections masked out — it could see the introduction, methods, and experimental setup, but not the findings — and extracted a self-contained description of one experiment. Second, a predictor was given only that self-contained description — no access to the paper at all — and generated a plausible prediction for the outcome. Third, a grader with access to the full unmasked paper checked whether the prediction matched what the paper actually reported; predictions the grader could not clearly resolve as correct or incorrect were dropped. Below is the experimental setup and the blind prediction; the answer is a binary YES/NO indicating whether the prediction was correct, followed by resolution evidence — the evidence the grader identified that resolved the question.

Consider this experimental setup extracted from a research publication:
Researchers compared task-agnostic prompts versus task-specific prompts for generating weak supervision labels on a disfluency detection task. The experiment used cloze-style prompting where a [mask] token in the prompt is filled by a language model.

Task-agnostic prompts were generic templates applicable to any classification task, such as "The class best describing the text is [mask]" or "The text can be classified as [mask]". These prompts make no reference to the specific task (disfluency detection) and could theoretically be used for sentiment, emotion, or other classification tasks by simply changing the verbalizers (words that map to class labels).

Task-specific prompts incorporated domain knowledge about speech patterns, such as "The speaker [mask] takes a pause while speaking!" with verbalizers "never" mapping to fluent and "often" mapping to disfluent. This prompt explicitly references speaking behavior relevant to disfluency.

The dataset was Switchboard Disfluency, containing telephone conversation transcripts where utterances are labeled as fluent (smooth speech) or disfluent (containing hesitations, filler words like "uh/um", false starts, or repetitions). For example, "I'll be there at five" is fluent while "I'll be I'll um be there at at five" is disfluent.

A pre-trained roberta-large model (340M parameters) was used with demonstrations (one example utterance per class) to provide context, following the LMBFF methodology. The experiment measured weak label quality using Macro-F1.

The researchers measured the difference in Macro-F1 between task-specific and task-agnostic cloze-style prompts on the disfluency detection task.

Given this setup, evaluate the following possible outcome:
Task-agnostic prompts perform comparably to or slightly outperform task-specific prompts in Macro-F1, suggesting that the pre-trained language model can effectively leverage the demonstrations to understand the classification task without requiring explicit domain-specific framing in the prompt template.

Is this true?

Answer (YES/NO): NO